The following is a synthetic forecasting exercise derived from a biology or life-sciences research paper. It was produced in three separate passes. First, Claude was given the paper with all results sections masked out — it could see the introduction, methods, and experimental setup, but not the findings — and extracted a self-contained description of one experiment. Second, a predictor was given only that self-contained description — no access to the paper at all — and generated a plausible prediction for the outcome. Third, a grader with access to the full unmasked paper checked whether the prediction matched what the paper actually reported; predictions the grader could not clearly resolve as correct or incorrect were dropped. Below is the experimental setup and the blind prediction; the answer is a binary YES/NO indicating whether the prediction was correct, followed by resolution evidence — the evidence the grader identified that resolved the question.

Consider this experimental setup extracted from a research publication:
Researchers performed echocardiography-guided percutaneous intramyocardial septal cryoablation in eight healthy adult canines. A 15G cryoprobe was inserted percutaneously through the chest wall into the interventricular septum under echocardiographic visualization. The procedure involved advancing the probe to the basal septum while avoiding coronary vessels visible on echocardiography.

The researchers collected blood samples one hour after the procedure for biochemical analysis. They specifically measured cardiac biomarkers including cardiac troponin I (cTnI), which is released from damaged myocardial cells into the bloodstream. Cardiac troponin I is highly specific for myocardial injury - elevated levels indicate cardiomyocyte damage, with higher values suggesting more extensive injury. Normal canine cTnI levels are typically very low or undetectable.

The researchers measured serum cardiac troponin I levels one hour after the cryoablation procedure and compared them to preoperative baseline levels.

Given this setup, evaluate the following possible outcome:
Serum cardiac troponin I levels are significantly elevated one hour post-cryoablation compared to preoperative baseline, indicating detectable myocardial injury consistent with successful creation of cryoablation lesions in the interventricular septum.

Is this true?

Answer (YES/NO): YES